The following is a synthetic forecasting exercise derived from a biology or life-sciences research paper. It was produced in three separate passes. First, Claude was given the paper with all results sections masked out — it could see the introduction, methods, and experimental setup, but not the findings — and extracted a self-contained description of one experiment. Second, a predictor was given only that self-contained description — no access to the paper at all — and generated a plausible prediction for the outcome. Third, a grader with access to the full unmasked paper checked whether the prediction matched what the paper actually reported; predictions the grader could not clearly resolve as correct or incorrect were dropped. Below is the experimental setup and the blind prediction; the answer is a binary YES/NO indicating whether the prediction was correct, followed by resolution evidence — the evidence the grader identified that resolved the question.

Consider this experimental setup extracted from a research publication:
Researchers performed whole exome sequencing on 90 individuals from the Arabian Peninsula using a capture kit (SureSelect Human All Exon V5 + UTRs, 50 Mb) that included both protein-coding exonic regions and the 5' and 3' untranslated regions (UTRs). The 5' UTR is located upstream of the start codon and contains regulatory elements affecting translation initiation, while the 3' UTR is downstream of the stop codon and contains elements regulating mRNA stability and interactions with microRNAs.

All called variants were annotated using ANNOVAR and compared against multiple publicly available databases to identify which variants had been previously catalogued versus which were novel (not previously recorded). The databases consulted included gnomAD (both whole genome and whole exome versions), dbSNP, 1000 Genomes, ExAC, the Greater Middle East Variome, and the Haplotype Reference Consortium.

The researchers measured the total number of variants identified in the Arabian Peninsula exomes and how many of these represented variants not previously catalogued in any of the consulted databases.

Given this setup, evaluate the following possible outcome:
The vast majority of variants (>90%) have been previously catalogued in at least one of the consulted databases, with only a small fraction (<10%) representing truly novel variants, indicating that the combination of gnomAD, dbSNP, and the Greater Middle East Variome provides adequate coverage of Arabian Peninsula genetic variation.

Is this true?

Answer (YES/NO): NO